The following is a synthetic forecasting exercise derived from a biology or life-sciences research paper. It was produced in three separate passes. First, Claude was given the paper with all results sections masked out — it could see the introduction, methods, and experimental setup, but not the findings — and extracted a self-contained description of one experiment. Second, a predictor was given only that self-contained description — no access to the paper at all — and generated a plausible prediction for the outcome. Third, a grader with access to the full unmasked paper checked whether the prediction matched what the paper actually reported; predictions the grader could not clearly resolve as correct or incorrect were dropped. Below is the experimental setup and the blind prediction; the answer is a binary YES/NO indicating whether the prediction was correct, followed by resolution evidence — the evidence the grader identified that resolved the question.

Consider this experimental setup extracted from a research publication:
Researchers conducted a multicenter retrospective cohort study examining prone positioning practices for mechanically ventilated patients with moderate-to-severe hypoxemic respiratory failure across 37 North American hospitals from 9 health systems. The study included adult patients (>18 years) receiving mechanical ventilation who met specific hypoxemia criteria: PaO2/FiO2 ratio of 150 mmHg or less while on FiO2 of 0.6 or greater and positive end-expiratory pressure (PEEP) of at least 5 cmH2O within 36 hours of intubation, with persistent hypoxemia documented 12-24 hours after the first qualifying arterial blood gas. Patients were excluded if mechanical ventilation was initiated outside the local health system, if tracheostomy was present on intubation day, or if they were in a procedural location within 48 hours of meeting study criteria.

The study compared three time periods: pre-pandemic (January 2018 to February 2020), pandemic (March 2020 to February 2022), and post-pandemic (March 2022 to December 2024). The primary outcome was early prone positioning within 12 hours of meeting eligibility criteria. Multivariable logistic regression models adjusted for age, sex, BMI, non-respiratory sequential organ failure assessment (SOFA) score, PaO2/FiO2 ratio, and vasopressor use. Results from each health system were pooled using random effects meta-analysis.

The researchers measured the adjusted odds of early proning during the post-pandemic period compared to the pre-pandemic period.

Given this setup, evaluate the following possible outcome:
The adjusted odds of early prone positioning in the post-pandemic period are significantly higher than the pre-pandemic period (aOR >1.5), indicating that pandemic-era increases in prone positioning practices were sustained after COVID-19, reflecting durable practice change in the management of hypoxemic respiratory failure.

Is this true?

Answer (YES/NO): NO